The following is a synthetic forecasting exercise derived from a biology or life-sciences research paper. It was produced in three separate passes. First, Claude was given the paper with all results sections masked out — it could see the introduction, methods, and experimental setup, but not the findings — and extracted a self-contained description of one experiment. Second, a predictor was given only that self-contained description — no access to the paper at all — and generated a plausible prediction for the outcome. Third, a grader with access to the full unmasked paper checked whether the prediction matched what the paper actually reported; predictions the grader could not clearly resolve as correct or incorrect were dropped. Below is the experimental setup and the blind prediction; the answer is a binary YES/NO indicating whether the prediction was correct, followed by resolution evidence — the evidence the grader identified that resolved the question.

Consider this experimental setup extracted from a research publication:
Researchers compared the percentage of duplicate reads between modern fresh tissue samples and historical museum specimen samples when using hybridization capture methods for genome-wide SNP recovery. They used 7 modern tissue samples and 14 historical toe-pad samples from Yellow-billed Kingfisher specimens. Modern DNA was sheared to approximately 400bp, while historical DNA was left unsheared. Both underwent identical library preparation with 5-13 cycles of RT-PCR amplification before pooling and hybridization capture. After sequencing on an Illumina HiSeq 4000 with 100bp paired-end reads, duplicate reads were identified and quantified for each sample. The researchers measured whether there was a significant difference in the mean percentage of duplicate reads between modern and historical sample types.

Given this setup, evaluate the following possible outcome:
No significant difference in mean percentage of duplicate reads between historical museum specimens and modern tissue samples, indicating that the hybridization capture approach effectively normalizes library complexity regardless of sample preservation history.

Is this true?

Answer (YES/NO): YES